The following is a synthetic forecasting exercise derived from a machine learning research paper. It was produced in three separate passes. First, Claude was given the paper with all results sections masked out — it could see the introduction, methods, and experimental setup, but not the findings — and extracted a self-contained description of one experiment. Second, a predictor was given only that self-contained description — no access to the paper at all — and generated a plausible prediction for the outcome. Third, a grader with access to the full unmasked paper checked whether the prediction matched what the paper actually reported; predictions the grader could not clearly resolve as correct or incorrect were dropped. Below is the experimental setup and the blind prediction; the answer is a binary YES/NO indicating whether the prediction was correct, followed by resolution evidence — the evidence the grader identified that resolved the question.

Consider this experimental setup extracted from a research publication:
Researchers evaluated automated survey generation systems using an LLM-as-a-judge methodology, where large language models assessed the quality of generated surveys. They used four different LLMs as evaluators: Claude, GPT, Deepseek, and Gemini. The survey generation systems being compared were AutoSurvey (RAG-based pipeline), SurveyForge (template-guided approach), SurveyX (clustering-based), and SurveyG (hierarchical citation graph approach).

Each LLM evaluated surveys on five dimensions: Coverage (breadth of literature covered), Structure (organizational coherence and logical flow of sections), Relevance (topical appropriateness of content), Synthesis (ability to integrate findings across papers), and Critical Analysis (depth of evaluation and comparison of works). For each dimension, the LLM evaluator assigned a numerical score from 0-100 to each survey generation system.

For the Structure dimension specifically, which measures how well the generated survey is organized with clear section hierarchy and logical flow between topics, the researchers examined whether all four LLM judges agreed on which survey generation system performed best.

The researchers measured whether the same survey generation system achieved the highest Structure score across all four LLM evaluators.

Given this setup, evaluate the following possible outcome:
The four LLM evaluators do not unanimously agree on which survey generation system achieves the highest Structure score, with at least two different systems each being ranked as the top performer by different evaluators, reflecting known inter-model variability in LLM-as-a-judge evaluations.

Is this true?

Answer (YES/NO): YES